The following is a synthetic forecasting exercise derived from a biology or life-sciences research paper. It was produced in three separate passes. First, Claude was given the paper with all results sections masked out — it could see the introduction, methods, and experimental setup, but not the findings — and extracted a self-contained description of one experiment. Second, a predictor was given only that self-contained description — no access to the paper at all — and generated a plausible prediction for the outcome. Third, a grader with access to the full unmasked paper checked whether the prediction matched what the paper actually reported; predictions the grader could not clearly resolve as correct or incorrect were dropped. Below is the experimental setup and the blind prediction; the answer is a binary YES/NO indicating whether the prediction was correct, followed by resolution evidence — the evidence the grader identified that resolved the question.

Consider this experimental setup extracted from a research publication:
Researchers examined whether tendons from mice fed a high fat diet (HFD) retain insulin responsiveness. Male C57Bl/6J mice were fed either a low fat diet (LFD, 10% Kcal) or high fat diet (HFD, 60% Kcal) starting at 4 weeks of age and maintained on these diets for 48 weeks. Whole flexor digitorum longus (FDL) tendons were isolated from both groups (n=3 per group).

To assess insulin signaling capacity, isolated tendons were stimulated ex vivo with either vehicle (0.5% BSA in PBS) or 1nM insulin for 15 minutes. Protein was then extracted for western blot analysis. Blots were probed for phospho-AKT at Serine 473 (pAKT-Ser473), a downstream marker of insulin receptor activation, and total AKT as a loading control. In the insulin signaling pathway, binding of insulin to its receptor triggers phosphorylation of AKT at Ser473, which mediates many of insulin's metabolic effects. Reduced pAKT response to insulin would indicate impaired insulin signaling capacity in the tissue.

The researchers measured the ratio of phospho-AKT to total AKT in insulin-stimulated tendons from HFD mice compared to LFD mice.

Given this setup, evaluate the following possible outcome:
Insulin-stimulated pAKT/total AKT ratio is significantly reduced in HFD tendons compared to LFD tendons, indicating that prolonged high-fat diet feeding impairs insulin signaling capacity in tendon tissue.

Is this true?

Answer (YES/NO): YES